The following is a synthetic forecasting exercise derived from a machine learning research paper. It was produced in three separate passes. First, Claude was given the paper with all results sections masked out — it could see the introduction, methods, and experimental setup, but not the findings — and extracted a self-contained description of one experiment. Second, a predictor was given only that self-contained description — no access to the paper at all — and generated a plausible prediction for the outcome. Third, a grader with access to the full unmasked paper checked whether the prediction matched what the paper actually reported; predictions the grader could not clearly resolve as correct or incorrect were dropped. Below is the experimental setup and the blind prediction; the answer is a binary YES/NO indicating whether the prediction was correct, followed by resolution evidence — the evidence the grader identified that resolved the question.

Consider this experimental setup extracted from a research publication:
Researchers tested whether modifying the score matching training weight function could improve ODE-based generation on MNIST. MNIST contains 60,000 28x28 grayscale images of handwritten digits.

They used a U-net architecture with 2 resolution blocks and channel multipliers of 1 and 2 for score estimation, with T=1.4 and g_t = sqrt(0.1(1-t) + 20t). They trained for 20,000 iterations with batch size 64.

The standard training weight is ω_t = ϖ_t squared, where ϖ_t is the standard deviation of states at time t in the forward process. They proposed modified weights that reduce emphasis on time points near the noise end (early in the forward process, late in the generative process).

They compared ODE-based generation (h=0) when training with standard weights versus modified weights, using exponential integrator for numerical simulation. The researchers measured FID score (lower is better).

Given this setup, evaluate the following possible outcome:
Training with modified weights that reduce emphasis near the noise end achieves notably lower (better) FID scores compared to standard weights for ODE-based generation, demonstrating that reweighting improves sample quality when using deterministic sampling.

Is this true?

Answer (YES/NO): NO